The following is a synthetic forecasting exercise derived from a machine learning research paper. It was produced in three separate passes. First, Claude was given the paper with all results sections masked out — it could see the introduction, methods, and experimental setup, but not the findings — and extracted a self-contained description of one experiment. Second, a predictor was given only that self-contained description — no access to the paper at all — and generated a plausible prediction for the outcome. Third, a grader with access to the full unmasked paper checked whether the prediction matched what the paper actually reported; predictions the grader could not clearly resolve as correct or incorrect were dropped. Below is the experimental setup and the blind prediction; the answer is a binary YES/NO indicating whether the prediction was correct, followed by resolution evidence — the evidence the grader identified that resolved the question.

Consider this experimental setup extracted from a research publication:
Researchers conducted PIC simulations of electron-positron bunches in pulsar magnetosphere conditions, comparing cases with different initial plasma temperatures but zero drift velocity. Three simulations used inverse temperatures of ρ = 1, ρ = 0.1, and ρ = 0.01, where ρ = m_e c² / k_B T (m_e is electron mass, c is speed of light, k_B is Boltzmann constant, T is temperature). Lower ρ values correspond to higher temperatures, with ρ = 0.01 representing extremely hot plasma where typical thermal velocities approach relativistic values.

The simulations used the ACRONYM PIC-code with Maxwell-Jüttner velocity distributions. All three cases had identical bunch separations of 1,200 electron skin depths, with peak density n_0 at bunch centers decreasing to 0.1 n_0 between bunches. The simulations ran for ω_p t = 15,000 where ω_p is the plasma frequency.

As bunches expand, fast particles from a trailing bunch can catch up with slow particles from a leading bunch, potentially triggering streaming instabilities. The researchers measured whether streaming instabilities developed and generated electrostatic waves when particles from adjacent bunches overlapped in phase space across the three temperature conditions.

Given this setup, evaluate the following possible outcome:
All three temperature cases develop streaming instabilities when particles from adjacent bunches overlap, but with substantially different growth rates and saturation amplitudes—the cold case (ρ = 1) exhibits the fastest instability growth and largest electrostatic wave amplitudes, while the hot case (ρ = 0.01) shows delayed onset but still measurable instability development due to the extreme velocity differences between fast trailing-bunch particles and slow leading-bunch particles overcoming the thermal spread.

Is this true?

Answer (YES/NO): YES